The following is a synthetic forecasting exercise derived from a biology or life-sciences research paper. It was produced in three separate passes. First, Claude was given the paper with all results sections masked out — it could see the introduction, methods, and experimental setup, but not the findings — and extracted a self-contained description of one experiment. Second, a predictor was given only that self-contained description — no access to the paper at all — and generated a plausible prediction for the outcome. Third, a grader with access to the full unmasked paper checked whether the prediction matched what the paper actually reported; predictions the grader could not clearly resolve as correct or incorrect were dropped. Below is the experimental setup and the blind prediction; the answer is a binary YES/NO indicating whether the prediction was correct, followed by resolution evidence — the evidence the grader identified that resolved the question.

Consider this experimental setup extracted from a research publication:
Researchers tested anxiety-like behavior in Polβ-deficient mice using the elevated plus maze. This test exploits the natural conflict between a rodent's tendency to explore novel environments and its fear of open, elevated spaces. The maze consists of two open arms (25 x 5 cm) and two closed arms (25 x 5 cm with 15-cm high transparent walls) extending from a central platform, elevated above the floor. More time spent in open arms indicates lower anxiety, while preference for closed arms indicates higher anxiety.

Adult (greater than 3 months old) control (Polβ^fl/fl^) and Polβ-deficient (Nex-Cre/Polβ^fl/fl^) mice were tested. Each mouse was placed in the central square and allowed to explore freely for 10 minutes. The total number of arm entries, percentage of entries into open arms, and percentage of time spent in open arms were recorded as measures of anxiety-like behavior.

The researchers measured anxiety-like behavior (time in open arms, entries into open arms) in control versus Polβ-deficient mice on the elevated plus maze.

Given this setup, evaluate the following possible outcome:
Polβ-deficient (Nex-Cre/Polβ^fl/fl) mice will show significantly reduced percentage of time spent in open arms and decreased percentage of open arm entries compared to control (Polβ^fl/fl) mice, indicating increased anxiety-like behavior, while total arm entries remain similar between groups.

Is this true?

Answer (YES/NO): NO